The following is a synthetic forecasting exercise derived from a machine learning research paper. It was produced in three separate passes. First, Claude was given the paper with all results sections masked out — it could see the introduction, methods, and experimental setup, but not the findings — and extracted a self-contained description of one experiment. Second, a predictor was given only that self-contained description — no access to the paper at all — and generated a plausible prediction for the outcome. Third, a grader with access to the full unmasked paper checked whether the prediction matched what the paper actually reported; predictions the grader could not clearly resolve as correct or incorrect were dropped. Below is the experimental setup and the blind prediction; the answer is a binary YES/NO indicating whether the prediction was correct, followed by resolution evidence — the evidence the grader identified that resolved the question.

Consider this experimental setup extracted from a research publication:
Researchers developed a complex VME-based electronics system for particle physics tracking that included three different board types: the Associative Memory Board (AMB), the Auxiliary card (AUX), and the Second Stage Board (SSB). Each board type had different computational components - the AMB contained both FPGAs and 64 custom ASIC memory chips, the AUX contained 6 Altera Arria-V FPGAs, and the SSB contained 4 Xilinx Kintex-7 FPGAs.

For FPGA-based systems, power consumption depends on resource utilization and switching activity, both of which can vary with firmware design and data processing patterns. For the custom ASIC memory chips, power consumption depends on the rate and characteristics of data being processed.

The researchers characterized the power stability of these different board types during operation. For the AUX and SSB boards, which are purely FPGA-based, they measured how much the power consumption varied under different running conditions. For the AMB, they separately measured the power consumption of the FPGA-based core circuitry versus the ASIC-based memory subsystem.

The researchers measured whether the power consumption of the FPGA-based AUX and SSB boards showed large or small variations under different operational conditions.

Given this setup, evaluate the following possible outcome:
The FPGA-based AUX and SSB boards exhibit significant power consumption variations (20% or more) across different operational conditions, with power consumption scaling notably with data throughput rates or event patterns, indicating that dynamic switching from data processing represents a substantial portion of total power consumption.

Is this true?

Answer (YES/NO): NO